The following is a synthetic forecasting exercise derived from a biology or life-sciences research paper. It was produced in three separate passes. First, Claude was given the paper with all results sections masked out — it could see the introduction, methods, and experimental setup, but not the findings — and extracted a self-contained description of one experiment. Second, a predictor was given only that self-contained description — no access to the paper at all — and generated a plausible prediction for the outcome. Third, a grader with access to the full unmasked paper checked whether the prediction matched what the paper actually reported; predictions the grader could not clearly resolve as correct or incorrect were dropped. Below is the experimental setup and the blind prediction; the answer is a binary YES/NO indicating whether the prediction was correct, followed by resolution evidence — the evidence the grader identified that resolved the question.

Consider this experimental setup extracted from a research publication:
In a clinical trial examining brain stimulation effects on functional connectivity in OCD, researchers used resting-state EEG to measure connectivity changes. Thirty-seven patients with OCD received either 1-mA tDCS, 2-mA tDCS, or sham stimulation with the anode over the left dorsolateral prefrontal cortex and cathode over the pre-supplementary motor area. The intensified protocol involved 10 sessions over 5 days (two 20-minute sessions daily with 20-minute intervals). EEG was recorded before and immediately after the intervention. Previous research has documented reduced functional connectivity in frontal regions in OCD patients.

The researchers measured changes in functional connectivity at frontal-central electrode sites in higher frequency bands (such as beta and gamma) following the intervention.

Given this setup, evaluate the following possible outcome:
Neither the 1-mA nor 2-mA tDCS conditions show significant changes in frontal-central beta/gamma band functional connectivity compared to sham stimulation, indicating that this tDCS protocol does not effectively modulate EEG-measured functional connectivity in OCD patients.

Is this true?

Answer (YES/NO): NO